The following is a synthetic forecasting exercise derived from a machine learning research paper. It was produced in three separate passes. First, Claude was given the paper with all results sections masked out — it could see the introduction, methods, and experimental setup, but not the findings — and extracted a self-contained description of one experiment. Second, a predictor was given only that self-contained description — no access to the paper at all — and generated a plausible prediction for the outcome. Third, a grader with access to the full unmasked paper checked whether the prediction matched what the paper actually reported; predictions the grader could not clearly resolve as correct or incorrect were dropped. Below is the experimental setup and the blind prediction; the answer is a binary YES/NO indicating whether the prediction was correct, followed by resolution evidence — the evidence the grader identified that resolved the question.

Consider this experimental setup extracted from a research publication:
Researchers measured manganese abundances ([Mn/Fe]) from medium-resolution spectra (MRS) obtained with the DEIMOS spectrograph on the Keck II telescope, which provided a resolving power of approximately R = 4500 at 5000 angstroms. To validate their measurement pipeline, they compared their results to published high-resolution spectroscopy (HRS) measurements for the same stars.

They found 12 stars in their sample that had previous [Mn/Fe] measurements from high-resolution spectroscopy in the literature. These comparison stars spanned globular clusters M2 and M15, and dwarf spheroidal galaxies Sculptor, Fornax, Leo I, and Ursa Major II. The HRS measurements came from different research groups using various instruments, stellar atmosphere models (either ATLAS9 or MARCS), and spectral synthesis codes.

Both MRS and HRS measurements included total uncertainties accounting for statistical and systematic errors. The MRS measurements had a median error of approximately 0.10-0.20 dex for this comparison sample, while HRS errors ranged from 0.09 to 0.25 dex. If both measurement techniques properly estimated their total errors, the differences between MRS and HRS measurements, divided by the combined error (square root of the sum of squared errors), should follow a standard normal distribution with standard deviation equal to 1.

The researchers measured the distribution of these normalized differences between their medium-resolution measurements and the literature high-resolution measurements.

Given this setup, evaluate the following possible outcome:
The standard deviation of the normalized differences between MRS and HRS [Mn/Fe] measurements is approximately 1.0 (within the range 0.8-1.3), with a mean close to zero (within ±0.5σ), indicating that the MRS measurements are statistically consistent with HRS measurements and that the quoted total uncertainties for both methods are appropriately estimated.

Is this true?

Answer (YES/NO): YES